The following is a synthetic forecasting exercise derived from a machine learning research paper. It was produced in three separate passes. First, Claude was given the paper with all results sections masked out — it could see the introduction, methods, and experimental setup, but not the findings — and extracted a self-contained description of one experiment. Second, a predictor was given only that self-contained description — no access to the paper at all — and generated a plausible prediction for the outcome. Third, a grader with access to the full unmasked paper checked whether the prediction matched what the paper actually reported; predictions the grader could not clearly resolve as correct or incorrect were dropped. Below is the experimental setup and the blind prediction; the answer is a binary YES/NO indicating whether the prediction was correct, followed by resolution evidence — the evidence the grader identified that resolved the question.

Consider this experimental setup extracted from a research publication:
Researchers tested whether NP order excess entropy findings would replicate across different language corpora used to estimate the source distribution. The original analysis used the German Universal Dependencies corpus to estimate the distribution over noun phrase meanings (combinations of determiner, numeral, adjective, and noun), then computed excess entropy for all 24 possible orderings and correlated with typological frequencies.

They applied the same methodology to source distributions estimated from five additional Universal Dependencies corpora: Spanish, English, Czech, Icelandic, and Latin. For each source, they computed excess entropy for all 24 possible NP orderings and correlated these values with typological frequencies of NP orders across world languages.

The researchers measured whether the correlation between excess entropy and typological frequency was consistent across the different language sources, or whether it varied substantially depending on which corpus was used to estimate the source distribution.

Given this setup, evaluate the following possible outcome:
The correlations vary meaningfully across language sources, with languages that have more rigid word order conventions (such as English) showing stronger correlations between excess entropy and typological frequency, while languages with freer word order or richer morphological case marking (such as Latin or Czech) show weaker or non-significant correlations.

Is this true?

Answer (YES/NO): NO